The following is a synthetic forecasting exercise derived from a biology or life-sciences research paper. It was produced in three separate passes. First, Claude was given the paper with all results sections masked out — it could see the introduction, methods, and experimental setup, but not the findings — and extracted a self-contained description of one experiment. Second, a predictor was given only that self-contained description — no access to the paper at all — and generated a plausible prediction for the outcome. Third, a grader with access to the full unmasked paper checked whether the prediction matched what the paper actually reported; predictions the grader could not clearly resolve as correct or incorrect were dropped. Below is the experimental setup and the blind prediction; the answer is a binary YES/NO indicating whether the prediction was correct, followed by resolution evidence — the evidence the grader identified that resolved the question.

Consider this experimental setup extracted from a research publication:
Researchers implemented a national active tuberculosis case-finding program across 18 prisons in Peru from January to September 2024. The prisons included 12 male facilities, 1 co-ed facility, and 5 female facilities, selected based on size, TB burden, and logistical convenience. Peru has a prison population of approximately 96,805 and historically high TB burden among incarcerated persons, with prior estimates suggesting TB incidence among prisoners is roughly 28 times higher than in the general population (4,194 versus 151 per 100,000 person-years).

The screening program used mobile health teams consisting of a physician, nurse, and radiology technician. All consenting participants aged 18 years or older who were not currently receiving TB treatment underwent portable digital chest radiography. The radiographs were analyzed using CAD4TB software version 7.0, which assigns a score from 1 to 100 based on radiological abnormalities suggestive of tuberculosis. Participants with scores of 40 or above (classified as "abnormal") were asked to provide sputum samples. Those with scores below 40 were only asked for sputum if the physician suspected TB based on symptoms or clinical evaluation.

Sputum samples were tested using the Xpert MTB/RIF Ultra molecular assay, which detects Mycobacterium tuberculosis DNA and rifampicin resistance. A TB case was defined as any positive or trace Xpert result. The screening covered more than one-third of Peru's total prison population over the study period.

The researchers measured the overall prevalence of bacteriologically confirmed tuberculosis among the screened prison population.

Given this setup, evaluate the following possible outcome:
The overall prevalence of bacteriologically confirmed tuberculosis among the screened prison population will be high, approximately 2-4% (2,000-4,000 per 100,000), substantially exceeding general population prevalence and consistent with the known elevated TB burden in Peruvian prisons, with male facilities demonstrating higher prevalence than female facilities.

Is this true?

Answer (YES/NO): YES